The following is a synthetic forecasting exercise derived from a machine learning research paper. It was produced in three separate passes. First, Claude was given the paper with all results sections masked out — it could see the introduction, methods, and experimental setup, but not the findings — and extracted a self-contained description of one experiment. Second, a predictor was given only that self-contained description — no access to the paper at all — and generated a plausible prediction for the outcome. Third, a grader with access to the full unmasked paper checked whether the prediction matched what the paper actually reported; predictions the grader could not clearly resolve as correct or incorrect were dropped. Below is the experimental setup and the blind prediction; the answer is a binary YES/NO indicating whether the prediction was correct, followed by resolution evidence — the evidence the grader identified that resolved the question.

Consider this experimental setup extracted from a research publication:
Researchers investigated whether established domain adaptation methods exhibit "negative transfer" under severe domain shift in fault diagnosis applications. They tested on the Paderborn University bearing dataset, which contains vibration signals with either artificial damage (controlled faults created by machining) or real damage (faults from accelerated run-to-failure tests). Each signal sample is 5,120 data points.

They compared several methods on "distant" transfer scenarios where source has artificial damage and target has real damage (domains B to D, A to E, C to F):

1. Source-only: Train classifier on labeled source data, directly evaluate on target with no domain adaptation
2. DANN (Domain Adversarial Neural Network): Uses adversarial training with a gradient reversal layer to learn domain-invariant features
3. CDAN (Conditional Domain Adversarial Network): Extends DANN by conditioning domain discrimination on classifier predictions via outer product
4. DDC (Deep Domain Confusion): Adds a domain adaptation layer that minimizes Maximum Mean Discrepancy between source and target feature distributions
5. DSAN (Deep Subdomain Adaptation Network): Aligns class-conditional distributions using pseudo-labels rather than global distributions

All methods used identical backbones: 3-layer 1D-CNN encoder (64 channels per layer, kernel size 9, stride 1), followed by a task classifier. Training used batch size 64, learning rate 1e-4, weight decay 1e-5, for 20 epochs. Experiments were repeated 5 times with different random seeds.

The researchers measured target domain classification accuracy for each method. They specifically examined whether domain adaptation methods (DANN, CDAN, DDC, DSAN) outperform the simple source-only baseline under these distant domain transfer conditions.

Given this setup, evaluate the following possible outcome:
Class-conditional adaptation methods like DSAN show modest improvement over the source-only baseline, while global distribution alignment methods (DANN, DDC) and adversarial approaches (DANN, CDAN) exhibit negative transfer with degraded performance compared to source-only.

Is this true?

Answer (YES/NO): NO